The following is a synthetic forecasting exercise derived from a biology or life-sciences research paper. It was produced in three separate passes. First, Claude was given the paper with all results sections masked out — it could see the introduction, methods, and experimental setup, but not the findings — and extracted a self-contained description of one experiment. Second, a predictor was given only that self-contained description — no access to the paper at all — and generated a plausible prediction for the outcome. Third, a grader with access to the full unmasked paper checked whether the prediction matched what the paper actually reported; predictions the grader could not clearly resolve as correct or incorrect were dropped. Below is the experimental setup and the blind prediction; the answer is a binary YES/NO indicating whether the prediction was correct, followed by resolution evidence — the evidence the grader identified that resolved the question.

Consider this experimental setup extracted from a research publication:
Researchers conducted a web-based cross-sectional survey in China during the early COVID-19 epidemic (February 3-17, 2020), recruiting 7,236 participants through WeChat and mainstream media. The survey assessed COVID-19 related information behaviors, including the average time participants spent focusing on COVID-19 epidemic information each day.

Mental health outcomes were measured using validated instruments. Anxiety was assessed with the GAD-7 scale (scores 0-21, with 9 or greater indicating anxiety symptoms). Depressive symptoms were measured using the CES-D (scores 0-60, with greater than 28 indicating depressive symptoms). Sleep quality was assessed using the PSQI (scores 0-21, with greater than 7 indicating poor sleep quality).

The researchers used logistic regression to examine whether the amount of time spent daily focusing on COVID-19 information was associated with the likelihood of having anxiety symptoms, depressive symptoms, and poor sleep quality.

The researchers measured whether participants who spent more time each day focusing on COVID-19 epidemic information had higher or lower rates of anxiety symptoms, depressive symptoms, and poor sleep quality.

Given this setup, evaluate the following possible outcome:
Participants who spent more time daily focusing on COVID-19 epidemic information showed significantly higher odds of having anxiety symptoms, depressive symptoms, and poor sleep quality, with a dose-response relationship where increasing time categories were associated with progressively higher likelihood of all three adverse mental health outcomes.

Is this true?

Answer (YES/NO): NO